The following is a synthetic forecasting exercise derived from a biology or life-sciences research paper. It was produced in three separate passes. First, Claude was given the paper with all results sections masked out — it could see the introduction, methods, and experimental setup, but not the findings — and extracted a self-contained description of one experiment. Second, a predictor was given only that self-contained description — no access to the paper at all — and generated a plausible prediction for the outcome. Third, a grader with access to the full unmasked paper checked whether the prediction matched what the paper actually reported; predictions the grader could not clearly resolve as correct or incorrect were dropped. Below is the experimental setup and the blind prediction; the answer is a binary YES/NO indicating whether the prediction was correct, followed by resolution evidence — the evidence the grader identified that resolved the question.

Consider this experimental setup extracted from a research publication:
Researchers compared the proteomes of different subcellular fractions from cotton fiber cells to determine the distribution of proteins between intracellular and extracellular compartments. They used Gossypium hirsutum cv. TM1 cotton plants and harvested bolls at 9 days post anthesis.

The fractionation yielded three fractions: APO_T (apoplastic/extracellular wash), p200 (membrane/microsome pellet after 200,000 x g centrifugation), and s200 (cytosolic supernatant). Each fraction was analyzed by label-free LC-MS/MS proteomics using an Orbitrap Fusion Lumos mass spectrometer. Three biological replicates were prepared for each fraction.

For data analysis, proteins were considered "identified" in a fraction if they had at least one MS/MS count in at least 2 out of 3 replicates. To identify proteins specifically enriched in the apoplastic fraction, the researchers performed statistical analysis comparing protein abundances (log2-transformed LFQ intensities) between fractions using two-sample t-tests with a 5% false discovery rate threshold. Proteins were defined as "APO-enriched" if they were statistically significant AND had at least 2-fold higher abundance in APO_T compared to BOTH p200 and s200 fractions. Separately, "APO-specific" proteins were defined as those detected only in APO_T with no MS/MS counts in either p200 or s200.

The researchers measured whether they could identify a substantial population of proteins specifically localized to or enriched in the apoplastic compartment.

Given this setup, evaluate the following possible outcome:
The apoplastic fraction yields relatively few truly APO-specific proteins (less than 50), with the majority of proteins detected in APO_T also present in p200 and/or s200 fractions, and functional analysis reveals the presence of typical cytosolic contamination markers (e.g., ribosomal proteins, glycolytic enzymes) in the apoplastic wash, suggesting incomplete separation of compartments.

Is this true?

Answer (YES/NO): NO